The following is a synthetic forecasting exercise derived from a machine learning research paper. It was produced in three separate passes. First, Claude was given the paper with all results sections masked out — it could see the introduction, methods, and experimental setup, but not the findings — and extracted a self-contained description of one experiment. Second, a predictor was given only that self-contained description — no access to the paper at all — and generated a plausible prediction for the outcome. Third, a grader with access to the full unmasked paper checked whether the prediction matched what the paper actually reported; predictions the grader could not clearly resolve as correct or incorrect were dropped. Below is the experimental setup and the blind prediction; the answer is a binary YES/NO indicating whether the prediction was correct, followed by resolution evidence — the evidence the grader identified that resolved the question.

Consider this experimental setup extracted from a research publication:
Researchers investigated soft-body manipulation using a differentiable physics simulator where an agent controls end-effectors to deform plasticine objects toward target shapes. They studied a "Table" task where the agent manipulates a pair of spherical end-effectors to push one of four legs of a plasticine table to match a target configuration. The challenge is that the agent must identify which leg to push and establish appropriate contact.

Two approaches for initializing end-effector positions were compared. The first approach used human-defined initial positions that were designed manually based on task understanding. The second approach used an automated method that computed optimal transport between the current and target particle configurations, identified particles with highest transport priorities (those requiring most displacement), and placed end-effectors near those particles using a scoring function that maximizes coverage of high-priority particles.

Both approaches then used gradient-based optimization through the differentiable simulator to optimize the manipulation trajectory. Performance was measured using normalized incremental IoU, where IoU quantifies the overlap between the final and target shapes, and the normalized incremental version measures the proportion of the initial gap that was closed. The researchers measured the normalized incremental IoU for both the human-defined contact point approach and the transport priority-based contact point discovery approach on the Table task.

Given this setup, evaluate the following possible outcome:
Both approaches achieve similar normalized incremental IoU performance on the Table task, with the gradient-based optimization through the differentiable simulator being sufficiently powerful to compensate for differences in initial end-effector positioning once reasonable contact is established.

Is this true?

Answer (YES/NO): NO